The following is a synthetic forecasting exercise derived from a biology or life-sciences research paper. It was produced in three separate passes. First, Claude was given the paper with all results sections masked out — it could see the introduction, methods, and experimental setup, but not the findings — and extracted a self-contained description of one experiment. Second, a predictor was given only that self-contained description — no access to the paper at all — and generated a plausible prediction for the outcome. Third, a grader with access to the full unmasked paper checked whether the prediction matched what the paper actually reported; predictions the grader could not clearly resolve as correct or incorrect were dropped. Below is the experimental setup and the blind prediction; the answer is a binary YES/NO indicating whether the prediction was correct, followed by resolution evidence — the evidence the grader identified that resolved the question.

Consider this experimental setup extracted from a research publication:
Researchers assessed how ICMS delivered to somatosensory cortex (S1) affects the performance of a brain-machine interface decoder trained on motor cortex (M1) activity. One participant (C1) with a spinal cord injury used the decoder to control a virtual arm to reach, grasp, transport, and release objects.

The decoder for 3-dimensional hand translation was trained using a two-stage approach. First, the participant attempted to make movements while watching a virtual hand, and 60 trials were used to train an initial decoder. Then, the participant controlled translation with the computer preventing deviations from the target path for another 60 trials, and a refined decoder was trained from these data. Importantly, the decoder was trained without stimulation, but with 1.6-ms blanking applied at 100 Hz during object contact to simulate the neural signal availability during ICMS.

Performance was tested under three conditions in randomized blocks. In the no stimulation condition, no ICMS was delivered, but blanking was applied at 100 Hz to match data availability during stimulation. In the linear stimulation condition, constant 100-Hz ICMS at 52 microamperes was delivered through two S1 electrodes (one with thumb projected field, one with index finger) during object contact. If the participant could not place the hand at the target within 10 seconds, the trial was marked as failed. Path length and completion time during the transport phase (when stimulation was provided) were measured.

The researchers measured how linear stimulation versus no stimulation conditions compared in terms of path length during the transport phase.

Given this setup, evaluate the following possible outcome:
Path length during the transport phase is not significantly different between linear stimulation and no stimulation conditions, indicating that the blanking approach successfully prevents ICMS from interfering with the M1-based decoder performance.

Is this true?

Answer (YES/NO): NO